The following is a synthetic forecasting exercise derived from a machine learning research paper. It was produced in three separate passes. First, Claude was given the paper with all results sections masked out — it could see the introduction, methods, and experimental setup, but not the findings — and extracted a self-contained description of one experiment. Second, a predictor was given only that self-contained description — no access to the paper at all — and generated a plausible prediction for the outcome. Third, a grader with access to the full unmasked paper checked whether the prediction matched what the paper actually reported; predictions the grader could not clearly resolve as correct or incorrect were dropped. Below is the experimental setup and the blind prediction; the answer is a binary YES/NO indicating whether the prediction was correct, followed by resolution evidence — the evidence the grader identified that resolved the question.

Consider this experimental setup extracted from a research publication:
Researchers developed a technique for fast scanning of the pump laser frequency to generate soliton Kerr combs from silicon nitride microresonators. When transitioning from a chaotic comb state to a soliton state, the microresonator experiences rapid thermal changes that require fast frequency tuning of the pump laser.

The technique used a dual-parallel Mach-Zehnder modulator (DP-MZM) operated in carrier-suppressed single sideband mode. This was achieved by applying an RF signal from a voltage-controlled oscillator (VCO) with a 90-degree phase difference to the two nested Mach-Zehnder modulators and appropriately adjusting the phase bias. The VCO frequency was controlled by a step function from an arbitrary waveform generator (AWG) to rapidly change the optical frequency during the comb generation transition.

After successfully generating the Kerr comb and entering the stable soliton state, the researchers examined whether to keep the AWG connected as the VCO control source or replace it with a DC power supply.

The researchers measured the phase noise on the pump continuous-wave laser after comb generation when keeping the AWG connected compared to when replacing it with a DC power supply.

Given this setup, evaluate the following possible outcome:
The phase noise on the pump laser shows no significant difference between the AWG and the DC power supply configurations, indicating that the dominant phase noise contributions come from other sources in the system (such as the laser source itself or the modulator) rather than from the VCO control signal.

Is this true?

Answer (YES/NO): NO